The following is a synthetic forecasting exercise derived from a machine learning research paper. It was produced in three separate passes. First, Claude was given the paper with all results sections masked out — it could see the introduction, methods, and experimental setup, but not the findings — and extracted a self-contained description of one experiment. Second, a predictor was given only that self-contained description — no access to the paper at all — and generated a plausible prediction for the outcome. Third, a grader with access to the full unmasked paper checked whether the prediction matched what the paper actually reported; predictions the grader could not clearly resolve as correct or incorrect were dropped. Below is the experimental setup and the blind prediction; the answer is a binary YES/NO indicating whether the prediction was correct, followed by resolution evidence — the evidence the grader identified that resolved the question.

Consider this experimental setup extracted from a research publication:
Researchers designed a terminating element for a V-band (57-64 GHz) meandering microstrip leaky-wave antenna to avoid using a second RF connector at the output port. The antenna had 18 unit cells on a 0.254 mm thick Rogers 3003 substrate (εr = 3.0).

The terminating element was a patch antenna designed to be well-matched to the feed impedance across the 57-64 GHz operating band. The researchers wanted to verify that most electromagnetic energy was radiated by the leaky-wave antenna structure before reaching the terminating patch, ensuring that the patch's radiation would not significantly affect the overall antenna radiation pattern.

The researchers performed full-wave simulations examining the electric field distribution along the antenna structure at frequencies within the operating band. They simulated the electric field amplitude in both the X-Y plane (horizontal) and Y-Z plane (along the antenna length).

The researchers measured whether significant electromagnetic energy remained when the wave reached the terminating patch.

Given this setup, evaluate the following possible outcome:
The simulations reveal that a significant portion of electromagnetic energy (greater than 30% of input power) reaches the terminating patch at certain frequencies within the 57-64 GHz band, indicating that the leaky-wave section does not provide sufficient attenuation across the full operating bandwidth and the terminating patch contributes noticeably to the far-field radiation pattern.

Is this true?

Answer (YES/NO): NO